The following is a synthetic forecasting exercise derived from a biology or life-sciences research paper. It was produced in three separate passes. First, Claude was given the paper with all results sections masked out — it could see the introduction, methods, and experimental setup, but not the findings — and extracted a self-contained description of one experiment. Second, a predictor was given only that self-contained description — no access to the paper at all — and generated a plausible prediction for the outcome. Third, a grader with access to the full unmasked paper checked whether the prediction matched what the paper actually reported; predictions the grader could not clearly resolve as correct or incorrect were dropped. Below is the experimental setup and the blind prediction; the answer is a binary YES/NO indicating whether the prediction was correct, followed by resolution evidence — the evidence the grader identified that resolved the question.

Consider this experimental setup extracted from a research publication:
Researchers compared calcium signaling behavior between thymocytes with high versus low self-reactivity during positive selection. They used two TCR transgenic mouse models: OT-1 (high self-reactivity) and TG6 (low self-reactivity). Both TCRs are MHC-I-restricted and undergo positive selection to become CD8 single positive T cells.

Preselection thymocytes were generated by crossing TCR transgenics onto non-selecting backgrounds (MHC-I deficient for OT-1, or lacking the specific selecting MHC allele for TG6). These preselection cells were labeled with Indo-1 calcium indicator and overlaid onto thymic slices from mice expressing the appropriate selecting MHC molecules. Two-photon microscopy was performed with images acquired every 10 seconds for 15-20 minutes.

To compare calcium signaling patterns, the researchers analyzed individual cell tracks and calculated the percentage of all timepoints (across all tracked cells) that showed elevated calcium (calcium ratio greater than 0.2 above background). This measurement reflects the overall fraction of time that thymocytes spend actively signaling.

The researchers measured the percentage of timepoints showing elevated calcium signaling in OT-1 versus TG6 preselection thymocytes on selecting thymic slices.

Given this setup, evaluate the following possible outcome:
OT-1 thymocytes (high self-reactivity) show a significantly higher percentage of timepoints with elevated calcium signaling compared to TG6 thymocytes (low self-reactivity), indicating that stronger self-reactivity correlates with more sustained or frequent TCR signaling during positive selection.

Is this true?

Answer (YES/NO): YES